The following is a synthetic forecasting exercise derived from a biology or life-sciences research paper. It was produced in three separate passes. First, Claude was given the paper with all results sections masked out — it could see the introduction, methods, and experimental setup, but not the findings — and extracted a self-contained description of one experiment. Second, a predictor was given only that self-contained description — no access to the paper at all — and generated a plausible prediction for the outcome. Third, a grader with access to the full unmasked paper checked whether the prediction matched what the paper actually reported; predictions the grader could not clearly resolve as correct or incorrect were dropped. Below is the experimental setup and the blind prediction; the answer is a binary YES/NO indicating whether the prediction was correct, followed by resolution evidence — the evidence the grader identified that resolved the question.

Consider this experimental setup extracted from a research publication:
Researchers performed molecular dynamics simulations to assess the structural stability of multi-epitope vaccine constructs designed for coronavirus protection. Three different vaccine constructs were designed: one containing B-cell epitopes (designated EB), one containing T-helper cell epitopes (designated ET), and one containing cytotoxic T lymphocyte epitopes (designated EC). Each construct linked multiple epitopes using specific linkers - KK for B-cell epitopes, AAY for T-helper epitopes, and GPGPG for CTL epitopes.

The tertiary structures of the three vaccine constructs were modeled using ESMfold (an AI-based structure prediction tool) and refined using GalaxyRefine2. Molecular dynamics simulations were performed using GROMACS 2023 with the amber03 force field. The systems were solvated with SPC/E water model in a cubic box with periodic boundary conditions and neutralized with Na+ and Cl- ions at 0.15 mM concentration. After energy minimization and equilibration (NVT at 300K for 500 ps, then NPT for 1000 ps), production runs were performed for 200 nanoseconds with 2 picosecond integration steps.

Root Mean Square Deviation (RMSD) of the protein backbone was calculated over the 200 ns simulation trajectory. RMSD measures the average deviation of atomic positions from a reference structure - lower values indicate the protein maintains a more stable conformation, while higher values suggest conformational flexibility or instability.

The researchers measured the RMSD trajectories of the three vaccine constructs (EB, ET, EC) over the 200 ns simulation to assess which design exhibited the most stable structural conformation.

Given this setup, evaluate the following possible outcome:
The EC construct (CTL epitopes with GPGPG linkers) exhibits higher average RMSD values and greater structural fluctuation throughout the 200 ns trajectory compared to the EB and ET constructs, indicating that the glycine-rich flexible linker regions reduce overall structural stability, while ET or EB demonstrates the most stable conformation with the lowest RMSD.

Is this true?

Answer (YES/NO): NO